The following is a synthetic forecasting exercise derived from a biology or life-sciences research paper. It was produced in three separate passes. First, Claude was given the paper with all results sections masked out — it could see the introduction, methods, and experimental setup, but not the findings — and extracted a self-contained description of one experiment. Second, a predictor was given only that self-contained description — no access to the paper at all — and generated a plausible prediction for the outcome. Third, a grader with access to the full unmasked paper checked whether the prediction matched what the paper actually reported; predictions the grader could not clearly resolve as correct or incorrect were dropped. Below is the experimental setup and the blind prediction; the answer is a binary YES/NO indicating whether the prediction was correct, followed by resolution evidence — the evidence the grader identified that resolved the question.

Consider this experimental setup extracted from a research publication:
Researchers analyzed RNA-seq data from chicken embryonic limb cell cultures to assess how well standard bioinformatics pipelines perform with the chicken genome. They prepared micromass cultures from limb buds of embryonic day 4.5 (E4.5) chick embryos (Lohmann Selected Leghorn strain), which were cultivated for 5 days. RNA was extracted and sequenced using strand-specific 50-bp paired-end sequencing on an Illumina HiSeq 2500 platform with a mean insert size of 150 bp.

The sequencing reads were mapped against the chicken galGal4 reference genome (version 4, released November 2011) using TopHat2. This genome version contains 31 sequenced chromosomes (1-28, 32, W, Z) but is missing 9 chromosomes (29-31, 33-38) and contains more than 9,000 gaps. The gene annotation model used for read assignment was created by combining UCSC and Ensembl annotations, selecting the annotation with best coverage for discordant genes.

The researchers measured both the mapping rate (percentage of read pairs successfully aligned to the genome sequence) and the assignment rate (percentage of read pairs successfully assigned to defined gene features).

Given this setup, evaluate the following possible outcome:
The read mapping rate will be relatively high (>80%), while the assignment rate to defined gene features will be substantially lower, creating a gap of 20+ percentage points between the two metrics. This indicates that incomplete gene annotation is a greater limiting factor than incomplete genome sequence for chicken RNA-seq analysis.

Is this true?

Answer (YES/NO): YES